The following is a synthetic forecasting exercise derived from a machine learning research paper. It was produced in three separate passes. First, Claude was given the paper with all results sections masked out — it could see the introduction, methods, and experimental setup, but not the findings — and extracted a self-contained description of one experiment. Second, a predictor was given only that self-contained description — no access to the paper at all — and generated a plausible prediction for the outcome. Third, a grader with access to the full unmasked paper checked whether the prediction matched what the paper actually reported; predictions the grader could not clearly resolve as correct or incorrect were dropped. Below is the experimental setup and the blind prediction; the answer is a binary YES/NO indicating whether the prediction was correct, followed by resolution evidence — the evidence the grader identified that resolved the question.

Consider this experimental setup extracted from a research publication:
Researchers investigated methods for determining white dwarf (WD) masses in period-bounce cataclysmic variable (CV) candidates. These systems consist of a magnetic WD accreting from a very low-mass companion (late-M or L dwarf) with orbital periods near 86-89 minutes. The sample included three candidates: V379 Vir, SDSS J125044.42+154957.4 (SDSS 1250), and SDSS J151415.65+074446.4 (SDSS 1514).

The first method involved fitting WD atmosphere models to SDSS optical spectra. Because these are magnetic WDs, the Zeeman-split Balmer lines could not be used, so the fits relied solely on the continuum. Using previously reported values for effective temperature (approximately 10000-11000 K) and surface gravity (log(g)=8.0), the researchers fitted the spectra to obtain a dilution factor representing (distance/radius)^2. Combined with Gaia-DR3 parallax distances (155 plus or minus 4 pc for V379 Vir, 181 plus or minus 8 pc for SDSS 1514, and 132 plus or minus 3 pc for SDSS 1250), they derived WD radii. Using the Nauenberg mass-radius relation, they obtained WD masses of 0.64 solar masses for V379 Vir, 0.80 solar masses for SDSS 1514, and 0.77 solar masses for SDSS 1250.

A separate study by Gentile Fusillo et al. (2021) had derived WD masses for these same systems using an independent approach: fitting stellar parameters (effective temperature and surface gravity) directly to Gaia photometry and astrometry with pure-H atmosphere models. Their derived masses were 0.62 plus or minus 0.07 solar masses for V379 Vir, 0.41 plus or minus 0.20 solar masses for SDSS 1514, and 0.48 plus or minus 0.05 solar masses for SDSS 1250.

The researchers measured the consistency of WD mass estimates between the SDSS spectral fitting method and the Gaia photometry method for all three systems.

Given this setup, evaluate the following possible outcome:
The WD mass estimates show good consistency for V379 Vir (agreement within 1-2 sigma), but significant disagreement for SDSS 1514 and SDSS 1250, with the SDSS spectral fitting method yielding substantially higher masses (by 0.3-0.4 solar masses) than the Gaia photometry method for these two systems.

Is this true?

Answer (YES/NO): NO